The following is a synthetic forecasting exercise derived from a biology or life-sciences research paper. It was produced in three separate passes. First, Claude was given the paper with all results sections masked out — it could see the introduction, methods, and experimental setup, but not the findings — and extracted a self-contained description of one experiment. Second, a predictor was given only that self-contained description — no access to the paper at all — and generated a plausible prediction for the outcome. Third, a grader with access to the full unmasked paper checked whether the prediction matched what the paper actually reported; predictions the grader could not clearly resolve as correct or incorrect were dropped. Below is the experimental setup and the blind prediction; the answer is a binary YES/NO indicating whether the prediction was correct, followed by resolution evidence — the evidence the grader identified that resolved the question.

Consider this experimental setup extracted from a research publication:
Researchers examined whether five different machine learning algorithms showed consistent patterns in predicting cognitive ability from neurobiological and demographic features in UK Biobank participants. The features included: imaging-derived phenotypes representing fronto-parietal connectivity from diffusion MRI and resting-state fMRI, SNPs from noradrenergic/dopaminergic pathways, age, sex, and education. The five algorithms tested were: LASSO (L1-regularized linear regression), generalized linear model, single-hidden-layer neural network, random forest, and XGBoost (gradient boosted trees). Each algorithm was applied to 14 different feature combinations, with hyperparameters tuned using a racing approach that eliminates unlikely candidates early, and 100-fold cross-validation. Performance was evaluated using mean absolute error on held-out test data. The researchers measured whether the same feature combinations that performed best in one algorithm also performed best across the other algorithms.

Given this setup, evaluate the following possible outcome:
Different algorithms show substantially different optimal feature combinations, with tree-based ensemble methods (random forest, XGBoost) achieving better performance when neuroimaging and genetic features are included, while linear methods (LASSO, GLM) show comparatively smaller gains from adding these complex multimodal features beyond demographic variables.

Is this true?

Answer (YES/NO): NO